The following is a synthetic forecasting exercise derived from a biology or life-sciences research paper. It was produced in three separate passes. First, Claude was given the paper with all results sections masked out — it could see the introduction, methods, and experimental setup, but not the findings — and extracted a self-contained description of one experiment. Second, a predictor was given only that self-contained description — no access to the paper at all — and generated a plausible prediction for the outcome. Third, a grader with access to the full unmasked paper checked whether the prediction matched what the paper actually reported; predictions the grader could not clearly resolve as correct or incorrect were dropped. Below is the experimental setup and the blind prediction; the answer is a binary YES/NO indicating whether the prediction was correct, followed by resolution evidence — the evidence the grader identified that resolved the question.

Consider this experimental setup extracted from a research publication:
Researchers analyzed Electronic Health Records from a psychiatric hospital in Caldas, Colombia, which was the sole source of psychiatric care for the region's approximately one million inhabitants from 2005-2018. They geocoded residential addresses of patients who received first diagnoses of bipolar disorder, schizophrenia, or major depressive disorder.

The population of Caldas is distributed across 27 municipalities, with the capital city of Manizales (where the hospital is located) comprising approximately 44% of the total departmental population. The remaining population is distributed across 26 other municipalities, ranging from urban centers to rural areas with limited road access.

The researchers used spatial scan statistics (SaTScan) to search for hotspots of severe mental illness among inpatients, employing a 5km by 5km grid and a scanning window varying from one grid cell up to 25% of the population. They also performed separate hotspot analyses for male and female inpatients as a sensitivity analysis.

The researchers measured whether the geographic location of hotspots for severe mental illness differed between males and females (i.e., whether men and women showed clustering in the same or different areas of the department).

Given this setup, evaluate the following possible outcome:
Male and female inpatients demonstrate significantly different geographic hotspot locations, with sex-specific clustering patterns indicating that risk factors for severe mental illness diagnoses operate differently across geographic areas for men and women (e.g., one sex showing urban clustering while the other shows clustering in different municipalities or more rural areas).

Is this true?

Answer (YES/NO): NO